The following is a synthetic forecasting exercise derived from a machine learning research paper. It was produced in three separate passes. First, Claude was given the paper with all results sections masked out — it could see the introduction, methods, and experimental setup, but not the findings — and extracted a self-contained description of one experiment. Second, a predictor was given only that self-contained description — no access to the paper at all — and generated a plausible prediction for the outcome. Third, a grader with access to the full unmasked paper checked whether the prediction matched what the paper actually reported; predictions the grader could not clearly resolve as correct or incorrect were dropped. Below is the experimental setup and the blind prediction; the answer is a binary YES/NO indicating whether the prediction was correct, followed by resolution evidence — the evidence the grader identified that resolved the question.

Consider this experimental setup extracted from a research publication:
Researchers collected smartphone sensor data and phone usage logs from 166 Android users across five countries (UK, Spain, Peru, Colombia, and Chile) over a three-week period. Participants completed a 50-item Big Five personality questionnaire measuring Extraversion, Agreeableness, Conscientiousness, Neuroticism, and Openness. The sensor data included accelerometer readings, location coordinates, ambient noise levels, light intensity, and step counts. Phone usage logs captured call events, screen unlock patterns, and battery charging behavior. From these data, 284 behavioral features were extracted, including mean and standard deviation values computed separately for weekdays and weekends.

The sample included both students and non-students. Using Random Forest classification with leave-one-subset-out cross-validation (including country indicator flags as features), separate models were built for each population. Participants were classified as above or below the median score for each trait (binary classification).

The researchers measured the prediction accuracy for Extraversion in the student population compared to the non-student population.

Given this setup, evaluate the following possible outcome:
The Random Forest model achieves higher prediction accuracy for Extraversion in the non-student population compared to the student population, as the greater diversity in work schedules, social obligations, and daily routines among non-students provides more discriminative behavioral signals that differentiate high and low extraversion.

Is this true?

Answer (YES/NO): NO